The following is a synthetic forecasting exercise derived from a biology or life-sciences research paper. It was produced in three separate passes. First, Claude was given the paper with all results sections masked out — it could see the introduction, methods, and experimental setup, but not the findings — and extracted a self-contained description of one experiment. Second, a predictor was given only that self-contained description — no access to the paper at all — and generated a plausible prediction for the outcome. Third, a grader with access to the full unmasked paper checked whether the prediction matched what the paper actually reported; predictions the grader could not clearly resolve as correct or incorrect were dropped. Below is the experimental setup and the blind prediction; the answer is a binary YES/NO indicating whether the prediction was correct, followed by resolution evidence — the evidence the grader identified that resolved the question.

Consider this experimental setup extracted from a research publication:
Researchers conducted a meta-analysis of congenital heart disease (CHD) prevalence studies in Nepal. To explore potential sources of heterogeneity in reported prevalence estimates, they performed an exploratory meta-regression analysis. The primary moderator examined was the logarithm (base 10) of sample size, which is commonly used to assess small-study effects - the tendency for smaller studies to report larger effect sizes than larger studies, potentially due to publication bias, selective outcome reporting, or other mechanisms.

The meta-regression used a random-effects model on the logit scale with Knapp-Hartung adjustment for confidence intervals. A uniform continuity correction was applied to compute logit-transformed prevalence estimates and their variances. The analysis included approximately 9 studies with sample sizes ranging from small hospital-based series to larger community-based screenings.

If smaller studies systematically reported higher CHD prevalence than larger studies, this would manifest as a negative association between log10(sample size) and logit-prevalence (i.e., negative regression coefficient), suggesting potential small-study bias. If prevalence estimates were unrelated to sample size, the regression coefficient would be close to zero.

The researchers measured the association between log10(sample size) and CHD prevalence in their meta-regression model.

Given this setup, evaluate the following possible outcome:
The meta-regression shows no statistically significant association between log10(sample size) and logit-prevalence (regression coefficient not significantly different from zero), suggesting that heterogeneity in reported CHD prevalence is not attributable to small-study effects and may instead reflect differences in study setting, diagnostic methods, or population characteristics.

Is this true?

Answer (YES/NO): NO